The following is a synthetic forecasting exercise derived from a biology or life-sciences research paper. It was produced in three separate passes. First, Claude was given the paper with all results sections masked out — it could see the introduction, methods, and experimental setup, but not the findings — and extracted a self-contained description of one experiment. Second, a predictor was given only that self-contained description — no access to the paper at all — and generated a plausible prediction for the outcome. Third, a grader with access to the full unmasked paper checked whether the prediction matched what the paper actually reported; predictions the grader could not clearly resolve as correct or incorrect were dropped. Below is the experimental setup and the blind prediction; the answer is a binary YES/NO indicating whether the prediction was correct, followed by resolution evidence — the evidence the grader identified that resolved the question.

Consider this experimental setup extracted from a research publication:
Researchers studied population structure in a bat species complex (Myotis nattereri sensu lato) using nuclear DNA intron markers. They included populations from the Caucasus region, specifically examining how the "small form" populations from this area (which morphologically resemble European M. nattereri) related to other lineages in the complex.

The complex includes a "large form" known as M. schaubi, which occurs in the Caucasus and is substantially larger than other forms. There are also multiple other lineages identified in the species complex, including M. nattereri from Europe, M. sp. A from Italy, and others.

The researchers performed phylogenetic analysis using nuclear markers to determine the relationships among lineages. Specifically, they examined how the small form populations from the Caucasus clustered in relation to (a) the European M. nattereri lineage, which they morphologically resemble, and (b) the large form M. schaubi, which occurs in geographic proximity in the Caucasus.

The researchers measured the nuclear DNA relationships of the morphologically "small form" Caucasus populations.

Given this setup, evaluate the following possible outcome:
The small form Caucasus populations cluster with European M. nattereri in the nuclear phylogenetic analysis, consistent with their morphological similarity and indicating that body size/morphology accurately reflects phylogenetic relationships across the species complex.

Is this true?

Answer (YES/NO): NO